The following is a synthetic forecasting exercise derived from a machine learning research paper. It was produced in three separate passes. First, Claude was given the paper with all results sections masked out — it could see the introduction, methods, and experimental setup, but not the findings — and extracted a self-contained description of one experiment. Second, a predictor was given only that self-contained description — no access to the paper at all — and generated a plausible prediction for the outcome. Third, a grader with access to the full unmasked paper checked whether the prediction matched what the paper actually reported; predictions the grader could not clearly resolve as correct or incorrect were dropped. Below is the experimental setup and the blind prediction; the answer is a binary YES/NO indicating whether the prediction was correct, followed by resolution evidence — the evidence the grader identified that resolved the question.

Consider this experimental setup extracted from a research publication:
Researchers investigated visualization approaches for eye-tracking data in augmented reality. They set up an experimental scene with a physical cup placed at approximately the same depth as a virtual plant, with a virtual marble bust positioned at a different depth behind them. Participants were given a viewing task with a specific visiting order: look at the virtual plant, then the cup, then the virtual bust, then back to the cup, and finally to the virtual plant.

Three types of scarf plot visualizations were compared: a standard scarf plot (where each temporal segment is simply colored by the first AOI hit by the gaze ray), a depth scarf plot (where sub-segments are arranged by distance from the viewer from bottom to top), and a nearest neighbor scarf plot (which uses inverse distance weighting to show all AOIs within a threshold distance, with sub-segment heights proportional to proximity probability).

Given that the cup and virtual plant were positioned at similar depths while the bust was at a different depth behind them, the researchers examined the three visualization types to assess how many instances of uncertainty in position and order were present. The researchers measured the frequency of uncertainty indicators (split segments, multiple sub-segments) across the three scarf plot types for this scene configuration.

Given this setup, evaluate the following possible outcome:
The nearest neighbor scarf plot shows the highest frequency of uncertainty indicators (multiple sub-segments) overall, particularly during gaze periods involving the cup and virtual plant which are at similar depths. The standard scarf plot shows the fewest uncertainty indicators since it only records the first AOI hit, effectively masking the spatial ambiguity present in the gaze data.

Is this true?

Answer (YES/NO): NO